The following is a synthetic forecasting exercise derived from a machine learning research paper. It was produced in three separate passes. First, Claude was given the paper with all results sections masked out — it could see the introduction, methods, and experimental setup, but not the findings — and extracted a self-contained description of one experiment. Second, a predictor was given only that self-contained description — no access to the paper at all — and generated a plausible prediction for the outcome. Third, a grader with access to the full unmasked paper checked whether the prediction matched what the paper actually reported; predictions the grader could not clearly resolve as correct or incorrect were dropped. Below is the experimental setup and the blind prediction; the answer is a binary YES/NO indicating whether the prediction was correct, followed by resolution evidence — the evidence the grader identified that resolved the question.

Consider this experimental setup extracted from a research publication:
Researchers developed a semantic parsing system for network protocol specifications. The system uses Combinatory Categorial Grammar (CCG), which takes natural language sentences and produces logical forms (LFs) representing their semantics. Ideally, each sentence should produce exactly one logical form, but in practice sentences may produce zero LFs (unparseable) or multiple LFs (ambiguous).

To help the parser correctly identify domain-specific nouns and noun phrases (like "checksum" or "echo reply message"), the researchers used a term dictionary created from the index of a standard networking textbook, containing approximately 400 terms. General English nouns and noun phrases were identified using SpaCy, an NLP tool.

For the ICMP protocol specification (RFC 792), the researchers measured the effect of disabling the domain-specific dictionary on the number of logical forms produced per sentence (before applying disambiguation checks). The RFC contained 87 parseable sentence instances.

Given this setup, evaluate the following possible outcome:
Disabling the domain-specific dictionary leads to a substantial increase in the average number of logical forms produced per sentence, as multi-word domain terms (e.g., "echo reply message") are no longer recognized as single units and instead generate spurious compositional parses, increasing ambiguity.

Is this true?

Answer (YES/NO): NO